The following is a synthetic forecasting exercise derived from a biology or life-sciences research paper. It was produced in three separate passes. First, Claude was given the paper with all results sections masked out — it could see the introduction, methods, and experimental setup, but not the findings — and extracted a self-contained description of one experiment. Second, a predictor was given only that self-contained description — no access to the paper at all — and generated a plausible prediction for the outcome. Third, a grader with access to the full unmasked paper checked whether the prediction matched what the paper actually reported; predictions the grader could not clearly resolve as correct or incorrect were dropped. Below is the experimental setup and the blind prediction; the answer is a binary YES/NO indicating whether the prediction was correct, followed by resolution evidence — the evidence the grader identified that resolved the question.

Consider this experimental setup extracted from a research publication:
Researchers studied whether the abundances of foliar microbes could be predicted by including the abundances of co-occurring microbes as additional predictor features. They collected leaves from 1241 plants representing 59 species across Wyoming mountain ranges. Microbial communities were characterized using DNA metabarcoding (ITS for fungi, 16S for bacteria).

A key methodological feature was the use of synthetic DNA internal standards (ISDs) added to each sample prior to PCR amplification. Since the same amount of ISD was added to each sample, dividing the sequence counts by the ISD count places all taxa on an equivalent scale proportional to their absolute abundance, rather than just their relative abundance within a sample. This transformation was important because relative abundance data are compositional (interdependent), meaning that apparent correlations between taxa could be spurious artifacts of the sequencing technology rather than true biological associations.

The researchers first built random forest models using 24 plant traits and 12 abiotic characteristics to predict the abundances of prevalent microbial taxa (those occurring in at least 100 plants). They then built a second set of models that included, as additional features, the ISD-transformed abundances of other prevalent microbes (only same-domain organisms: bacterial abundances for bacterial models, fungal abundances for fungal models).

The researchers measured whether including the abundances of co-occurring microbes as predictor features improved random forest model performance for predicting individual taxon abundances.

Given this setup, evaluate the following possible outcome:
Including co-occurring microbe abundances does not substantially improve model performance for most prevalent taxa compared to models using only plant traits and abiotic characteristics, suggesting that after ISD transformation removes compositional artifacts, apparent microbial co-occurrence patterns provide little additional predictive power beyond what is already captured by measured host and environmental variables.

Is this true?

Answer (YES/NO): NO